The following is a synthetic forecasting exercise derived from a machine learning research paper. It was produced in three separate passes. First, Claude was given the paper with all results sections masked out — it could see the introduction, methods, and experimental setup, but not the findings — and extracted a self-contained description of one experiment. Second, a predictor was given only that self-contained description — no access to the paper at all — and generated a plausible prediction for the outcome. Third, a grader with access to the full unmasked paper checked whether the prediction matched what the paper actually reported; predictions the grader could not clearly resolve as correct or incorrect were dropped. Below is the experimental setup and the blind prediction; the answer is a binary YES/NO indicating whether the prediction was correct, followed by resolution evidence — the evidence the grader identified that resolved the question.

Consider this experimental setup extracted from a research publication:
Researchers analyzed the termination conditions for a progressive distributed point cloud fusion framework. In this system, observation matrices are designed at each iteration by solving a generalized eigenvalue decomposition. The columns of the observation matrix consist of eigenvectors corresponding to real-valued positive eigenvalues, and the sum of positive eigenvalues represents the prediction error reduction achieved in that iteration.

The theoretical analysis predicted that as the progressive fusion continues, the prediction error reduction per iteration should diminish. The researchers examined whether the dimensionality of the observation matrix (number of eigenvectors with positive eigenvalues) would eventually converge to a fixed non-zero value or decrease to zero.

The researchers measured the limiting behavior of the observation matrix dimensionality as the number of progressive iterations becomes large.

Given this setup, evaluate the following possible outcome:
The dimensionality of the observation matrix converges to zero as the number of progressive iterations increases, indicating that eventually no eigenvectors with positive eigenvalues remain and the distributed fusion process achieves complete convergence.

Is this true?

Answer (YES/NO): YES